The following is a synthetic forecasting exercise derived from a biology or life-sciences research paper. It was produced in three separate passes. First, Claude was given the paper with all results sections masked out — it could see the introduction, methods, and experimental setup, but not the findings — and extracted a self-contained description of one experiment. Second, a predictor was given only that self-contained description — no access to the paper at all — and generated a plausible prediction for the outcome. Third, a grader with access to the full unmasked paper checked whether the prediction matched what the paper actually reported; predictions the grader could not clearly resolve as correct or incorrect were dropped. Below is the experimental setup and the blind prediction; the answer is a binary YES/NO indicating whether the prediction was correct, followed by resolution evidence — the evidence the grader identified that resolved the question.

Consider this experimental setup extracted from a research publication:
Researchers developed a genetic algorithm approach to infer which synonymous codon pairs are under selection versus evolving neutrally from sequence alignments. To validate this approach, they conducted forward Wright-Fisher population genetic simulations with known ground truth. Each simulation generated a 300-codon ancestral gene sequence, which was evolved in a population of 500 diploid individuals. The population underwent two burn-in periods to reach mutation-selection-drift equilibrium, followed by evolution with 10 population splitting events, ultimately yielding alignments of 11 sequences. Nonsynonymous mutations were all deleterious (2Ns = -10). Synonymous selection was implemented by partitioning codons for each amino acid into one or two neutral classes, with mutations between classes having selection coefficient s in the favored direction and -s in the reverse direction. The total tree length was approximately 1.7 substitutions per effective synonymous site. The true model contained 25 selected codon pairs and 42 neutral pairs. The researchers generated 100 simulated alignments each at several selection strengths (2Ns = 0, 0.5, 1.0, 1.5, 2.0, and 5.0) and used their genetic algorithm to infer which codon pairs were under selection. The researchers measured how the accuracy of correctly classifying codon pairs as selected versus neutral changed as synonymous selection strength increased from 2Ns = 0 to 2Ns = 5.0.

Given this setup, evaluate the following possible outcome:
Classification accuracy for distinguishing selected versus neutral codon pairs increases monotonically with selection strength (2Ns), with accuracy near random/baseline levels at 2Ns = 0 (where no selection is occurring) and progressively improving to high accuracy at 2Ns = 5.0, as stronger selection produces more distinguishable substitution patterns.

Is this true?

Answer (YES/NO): YES